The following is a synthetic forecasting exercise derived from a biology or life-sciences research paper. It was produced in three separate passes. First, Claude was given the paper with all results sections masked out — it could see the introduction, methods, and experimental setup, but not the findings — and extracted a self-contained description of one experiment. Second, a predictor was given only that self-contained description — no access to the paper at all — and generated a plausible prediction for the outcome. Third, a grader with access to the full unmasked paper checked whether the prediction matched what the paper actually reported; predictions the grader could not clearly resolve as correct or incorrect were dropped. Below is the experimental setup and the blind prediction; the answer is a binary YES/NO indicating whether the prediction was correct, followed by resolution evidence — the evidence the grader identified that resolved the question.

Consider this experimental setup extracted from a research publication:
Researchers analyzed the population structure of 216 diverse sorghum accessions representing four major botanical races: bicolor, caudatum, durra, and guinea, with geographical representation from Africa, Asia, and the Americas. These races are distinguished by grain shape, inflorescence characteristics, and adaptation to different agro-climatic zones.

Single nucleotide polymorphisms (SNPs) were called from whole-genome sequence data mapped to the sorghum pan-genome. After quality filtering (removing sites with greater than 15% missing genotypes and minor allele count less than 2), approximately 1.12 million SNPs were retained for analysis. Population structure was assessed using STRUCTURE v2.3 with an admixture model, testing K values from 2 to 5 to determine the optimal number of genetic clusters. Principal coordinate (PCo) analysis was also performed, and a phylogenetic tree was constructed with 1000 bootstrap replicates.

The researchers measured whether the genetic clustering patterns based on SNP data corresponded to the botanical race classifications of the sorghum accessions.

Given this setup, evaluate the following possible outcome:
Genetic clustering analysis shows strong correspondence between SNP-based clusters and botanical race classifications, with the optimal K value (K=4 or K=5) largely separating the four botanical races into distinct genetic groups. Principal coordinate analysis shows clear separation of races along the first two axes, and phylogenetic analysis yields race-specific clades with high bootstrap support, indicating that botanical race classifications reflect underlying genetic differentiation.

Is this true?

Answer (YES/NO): NO